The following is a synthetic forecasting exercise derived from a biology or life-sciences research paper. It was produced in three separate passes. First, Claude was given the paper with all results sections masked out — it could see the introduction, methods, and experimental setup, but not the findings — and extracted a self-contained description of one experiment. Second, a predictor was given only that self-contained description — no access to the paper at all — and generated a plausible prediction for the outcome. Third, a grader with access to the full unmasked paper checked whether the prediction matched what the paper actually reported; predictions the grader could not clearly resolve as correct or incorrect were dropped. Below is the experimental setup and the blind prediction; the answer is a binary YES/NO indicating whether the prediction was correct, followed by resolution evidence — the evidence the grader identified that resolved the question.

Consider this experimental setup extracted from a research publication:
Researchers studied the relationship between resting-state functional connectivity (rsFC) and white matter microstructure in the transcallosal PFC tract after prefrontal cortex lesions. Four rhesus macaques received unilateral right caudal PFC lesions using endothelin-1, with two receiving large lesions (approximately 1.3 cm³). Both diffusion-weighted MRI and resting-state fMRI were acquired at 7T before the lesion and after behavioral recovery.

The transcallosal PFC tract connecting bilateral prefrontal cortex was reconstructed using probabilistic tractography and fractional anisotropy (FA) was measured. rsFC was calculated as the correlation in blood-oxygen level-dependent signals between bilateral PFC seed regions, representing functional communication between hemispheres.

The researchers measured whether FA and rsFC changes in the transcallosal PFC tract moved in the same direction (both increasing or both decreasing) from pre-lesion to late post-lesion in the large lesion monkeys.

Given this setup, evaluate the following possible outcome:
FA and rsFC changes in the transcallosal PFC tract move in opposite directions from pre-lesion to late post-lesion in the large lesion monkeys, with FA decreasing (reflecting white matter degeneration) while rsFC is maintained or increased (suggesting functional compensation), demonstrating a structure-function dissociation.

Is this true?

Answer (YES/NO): NO